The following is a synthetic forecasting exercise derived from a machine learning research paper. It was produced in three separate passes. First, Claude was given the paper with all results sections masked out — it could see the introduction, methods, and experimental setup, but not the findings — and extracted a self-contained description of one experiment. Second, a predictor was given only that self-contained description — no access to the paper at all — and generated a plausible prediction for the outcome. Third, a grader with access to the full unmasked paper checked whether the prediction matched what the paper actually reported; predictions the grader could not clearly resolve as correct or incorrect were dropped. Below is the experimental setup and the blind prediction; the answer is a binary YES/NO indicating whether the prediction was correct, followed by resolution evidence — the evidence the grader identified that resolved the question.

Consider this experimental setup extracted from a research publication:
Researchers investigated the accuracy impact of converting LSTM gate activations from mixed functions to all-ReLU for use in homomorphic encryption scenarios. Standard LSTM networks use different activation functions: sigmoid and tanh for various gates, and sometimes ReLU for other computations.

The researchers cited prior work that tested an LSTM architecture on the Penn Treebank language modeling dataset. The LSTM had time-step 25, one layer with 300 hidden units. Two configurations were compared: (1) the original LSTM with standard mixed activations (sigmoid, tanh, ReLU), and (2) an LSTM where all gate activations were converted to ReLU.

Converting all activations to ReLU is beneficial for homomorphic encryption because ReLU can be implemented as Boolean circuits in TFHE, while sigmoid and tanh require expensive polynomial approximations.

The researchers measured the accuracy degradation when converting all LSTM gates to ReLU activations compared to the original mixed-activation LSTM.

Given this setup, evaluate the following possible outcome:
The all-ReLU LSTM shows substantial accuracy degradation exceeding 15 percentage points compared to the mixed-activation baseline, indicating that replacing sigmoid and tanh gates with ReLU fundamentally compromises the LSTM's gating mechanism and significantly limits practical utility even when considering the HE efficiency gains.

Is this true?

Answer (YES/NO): NO